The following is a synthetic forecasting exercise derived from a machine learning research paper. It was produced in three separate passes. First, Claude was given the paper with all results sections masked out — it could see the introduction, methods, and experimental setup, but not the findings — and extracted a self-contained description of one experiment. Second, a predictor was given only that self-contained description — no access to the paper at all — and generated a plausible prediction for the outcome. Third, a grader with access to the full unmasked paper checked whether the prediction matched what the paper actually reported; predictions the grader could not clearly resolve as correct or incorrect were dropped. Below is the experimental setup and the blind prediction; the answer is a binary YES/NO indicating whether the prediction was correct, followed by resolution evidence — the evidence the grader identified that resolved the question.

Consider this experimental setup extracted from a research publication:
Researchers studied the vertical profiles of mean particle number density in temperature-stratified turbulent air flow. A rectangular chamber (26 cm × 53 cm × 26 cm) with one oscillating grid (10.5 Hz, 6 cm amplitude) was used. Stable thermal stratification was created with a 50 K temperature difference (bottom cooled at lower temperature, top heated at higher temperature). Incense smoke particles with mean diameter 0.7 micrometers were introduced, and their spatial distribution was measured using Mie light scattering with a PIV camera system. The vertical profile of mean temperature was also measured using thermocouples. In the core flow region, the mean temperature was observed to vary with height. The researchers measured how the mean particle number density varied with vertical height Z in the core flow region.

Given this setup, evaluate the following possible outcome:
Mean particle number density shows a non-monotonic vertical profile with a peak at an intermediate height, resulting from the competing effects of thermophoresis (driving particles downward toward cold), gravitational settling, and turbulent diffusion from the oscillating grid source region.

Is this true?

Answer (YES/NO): NO